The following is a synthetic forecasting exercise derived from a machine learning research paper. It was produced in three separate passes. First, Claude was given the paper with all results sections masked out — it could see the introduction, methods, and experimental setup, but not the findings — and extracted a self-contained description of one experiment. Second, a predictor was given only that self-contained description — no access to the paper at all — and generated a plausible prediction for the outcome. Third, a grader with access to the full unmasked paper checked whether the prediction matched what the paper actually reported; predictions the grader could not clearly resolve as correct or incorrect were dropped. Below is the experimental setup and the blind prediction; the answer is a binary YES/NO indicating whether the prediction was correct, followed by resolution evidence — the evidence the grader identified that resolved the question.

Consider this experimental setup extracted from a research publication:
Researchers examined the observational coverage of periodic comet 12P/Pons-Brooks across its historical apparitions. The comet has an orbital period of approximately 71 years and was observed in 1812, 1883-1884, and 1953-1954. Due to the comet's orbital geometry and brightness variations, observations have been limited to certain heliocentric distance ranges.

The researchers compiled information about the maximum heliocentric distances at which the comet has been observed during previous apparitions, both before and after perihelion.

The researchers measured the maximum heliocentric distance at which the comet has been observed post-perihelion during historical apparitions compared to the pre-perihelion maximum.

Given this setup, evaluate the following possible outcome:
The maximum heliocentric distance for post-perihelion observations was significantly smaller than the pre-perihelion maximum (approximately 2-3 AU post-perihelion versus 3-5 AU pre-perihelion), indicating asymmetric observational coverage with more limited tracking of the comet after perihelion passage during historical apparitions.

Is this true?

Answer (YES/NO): YES